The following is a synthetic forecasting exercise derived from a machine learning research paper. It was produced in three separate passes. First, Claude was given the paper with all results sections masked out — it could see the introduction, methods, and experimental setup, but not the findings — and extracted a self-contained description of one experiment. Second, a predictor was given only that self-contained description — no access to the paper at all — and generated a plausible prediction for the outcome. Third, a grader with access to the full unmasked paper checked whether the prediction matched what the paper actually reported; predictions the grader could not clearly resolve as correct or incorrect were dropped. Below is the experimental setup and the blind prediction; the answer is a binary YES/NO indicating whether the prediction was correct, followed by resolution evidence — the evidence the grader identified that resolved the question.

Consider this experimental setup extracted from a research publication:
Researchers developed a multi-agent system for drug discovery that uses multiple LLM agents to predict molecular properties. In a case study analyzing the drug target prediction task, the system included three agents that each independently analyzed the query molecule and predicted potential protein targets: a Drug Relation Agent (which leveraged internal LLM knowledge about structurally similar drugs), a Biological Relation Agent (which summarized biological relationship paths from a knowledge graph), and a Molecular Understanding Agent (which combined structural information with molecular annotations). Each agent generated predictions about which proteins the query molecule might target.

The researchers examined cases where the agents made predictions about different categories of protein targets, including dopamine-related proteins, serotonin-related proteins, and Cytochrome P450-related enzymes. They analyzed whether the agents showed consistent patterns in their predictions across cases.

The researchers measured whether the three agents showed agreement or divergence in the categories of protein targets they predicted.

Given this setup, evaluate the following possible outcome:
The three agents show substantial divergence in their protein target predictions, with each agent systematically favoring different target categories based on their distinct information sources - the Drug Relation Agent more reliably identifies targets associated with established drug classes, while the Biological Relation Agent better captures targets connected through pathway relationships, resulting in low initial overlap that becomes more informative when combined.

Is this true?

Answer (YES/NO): NO